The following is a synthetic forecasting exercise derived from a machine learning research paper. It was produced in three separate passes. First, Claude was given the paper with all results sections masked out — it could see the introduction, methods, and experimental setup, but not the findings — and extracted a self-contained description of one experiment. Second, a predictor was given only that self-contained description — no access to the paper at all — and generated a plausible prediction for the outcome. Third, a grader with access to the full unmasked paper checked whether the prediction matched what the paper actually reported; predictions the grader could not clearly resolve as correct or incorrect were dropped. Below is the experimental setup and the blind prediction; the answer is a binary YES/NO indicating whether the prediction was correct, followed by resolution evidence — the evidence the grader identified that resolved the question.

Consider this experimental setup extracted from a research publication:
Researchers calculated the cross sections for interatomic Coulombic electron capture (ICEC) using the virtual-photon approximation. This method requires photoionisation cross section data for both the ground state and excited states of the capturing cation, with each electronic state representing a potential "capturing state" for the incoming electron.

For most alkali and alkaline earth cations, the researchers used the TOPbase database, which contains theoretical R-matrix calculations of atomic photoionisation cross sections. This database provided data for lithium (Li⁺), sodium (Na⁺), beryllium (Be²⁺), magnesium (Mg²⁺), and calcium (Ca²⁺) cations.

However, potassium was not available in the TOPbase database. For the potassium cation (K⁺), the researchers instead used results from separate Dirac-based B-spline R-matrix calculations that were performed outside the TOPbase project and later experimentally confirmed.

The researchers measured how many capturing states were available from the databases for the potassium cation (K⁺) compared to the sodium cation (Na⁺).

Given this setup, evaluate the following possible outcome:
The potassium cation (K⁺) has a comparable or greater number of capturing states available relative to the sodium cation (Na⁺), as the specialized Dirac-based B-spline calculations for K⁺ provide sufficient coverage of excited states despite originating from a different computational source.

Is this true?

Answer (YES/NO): NO